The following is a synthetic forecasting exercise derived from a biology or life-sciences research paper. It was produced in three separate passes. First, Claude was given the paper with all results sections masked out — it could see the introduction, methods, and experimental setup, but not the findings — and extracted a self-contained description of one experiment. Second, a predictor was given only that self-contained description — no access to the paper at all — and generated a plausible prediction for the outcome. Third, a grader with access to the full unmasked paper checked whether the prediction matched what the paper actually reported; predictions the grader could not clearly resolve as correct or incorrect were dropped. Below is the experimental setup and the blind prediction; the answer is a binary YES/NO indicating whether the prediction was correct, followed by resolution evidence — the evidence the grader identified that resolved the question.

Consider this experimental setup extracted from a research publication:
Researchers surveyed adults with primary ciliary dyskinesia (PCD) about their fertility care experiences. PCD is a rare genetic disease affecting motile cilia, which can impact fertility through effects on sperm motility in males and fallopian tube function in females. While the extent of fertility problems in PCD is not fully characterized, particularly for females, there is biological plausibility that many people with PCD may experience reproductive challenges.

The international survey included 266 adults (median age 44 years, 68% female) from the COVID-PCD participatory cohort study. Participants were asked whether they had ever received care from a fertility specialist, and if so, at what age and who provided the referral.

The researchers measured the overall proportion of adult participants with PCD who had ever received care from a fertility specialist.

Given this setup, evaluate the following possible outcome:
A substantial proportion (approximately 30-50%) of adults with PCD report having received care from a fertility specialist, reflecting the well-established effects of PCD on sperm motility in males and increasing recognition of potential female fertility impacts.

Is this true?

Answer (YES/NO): YES